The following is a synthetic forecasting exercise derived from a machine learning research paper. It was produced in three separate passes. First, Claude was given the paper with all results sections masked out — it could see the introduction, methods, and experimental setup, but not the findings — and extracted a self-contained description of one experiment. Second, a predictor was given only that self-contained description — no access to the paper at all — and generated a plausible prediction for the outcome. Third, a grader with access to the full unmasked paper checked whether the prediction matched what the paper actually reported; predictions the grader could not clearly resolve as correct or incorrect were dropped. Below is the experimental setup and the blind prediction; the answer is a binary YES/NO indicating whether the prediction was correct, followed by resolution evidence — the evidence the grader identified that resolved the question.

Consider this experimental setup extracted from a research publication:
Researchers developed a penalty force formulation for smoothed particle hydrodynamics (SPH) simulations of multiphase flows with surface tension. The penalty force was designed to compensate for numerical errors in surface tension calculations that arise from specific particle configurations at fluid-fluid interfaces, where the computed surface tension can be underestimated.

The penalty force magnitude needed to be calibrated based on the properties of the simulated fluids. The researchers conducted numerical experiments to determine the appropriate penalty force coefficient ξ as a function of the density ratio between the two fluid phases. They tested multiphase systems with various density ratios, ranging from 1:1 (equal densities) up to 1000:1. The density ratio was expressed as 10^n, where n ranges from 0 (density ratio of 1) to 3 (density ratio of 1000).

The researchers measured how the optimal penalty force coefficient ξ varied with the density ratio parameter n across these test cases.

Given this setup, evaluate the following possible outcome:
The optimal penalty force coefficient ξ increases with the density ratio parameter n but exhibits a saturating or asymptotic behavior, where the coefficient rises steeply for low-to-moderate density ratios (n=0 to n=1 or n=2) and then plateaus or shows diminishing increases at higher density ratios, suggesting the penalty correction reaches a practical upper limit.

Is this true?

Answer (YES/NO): NO